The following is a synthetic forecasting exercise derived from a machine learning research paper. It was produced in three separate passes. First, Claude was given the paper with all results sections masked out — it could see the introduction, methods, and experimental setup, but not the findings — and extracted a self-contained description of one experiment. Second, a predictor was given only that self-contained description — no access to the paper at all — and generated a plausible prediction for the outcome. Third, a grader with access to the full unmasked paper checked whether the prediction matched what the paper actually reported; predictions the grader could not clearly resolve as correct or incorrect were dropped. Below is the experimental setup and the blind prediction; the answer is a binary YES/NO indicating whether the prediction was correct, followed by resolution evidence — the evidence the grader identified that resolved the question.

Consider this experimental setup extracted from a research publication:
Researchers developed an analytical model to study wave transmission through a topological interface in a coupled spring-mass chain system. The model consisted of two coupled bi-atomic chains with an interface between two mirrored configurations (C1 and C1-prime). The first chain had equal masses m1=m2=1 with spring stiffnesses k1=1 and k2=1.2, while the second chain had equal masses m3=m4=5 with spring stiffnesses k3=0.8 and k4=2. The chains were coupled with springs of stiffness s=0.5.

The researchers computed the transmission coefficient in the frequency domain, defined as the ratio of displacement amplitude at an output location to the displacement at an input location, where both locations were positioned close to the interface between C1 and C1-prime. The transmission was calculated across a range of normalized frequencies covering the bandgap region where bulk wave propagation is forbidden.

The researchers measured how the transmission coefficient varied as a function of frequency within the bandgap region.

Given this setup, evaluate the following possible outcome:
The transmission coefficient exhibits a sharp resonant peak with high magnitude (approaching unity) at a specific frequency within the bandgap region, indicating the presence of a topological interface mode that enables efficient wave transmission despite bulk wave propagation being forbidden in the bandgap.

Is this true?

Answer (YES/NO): NO